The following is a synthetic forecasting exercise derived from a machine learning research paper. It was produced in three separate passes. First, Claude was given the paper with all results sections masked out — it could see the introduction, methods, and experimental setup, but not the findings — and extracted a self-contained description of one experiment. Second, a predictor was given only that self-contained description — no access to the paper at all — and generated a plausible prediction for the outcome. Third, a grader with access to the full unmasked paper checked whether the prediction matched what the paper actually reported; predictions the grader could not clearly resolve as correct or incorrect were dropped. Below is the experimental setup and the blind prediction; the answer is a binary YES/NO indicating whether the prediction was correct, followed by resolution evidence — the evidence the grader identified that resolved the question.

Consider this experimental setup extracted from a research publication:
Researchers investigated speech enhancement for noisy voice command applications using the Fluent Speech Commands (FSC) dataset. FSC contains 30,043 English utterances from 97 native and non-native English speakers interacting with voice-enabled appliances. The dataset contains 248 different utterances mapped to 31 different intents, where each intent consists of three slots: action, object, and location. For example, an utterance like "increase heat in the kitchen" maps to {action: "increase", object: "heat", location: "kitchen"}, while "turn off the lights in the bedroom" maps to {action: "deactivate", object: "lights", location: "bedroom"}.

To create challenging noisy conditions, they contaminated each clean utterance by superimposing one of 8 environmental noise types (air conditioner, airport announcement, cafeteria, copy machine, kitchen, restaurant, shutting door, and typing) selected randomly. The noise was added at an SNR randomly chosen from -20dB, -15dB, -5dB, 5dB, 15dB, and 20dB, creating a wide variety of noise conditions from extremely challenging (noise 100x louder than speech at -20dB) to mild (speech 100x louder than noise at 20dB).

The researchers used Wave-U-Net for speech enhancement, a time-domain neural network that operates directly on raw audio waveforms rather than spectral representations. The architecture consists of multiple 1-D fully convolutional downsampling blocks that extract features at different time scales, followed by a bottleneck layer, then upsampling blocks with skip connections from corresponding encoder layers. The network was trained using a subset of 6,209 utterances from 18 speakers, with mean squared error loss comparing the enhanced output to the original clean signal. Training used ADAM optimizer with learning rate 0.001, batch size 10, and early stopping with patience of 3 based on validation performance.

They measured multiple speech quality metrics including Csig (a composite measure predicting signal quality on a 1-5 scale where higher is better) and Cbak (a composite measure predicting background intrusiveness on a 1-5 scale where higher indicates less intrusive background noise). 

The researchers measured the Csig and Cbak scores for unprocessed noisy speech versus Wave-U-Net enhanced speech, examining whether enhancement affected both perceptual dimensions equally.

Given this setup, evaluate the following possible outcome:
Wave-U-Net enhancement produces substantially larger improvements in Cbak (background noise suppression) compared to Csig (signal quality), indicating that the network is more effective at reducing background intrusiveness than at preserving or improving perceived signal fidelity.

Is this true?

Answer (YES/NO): NO